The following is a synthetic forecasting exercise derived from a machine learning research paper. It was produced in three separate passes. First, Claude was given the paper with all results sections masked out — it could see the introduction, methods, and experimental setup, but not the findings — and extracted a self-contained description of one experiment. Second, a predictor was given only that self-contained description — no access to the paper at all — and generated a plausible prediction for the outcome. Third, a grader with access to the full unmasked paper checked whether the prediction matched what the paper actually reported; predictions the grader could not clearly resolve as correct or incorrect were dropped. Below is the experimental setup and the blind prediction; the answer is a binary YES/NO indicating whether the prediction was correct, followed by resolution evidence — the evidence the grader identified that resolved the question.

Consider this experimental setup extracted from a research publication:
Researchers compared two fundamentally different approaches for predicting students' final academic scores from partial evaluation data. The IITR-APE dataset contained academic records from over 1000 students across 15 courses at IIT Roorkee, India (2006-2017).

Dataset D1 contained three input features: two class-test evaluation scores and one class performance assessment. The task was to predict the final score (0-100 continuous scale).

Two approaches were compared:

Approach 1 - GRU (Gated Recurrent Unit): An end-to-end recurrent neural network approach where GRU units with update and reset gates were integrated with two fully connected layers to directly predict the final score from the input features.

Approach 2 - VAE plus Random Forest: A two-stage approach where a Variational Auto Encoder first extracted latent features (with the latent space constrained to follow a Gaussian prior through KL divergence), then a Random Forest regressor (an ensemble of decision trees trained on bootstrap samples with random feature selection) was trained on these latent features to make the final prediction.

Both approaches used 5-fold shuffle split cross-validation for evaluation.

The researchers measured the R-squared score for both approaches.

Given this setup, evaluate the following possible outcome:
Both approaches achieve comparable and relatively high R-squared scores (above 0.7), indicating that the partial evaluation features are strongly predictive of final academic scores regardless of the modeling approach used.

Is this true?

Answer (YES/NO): NO